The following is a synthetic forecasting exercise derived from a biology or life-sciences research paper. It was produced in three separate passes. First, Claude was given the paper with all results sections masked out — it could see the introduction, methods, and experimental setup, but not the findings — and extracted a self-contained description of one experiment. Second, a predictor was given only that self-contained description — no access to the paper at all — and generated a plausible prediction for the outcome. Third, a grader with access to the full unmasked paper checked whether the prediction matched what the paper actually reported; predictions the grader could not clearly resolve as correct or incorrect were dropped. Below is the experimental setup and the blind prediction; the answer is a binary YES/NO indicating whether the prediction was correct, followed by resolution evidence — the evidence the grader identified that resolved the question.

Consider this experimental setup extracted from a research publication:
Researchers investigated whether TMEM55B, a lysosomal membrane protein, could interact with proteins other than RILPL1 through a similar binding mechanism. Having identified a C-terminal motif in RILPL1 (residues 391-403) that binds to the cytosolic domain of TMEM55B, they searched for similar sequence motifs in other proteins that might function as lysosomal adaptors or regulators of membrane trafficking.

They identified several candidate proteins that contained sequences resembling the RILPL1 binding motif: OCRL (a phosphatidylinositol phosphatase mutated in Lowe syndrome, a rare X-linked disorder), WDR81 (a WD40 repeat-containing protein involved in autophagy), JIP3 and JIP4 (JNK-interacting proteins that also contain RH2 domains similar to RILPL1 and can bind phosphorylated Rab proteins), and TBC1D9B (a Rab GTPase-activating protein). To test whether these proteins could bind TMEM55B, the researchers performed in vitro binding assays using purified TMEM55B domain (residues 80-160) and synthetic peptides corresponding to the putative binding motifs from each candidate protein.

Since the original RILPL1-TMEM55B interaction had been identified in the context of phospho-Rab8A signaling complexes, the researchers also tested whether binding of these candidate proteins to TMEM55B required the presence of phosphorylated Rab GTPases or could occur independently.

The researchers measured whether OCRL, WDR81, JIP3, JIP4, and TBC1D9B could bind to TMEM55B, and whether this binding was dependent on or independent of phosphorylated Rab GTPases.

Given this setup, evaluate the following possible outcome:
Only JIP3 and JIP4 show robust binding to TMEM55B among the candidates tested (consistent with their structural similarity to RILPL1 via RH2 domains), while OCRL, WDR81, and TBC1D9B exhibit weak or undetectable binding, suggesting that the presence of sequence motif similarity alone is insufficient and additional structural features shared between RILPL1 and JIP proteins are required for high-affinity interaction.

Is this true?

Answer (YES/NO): NO